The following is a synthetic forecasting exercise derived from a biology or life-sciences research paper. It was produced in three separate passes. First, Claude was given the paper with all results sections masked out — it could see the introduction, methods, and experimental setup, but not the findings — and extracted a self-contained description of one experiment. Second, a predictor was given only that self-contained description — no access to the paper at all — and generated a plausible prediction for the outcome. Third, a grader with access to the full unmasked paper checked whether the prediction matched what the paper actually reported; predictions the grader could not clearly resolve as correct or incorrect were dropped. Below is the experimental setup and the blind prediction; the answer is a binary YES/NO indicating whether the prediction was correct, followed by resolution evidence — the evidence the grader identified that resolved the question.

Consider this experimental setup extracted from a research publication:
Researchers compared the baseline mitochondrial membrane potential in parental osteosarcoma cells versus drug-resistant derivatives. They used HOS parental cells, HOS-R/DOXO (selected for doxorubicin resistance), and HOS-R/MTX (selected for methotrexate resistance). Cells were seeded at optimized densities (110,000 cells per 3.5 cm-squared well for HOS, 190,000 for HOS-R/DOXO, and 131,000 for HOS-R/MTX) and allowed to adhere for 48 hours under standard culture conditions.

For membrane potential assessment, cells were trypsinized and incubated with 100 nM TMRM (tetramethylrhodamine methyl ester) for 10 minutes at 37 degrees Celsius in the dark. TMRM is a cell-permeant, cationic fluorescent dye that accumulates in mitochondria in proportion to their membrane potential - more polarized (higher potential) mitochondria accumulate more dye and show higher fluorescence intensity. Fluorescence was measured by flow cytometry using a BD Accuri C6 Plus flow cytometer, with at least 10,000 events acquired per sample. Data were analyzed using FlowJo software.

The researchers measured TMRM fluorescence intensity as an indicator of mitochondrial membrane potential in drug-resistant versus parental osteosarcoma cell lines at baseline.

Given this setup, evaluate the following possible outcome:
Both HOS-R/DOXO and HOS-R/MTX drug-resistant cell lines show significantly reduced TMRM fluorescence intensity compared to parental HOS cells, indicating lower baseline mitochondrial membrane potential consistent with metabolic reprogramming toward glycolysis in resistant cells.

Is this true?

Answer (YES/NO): NO